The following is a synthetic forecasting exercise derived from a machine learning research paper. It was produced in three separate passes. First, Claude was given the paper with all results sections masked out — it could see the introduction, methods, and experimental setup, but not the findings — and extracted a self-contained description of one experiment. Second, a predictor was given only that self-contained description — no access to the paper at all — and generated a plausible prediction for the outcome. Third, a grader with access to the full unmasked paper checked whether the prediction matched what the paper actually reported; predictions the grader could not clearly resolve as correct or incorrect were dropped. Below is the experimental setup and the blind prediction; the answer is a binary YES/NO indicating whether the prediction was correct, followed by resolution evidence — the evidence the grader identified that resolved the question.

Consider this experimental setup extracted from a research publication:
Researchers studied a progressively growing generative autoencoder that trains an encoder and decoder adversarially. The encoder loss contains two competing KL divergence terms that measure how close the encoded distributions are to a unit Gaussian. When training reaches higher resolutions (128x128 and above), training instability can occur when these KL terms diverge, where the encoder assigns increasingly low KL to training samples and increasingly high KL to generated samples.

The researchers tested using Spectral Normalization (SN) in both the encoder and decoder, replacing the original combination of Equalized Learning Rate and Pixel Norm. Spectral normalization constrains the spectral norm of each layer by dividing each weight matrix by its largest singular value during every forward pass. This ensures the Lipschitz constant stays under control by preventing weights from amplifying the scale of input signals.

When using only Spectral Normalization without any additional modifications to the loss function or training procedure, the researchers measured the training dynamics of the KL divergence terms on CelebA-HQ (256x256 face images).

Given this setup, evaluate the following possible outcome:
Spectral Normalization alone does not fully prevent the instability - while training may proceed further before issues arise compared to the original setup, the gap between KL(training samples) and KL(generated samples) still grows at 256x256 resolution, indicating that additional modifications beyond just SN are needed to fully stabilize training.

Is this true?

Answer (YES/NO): YES